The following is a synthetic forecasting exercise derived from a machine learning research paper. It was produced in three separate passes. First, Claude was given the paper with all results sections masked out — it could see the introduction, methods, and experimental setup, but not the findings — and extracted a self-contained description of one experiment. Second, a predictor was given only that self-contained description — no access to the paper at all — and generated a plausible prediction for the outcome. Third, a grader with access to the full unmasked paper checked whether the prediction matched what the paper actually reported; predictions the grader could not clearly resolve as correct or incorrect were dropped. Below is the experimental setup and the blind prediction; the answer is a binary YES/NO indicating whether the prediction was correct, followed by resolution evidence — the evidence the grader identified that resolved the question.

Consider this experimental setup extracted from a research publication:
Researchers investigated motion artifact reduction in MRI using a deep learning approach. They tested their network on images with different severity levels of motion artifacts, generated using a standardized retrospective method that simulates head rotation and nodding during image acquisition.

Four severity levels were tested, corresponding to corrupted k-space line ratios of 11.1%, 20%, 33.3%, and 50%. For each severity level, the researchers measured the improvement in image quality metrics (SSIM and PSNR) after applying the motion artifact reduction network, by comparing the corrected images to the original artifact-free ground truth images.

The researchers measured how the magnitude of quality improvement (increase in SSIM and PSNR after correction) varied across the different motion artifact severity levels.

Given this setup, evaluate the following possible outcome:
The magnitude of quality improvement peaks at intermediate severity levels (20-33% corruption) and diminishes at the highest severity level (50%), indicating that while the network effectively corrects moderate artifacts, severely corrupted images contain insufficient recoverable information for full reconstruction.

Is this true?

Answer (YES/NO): NO